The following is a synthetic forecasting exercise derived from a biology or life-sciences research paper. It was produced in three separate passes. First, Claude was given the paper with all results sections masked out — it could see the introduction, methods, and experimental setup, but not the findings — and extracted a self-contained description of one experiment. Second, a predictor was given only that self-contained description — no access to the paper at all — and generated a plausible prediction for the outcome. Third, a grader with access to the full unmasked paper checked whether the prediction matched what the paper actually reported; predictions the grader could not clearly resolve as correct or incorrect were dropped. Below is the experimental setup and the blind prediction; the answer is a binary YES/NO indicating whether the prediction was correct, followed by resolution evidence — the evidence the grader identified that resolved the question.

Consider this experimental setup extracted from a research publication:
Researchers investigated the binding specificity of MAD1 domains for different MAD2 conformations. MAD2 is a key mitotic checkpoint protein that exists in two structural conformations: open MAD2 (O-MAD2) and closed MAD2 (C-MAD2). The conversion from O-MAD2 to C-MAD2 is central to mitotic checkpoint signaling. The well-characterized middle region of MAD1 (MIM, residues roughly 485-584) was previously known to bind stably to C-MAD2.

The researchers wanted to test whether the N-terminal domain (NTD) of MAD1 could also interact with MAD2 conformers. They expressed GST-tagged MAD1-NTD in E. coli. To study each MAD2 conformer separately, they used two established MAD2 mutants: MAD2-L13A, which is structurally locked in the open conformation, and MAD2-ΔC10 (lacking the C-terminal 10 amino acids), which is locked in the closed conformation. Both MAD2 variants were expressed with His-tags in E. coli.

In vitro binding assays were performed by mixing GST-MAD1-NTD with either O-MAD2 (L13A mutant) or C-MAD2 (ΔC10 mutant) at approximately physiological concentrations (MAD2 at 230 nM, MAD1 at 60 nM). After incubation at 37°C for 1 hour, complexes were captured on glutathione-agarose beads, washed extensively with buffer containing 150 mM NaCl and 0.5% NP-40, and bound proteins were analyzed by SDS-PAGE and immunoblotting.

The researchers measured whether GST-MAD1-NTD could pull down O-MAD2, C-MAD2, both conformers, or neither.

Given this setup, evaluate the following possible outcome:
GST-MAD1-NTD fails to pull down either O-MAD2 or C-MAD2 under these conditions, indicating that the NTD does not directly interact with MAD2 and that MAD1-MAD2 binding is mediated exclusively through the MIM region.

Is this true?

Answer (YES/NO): NO